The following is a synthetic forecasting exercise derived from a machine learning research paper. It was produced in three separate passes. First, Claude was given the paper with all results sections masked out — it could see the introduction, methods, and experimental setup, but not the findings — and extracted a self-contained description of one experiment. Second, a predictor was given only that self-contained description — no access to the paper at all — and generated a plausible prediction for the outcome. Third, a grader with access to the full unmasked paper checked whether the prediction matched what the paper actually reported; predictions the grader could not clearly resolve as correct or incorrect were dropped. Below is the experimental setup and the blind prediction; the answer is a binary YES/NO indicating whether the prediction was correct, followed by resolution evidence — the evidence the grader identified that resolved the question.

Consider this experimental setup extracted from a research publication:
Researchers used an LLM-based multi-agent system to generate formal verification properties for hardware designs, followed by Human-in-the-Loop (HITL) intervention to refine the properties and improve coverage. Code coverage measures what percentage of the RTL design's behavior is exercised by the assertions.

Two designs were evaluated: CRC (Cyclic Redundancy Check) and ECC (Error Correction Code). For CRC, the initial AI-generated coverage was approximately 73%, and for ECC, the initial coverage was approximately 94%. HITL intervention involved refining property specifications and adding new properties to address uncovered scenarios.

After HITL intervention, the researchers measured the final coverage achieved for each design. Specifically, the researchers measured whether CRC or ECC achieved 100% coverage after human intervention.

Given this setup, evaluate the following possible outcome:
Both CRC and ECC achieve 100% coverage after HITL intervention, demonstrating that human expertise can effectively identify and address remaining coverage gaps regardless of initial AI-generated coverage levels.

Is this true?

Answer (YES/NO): NO